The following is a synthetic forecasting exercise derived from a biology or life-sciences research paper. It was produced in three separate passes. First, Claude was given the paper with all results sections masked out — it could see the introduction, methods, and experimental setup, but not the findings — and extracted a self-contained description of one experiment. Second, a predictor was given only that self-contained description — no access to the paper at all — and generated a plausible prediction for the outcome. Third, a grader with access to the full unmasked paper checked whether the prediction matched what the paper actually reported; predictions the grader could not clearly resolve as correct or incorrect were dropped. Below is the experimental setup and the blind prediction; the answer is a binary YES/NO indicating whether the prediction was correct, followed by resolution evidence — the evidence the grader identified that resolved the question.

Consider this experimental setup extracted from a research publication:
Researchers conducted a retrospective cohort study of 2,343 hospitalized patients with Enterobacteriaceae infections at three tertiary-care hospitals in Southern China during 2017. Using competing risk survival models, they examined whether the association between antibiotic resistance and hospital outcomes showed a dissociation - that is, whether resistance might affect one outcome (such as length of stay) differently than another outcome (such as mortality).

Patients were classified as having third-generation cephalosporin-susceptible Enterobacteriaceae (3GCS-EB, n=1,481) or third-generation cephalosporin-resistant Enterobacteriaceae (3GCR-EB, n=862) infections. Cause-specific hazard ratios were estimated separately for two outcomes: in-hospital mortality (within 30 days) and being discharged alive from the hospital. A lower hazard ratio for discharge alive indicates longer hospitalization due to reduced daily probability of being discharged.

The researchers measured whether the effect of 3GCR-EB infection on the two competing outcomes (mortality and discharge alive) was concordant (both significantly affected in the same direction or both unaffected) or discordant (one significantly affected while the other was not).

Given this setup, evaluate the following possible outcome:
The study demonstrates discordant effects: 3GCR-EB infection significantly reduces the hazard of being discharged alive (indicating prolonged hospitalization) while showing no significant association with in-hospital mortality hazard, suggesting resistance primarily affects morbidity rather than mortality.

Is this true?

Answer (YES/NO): YES